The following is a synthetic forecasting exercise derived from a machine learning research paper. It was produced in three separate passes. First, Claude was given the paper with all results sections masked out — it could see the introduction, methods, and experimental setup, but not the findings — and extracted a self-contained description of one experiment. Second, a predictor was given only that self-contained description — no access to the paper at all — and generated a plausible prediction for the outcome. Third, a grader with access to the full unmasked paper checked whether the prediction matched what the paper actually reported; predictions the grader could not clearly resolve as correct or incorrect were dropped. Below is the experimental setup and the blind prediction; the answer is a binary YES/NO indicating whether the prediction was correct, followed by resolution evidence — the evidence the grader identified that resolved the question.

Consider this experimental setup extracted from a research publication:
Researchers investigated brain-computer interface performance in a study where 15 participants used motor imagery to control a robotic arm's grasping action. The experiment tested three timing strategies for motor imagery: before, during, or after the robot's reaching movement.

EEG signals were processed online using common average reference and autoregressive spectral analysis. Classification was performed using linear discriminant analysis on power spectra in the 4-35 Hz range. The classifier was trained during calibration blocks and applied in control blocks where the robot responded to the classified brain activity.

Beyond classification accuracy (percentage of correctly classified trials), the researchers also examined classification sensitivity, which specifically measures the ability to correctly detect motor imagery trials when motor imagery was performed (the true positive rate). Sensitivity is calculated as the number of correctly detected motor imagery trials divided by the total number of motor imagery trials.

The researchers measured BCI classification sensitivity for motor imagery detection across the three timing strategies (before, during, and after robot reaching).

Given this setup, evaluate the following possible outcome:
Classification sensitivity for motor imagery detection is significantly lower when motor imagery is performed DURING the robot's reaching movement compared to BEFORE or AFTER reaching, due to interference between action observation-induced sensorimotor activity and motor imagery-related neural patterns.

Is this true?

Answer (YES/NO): NO